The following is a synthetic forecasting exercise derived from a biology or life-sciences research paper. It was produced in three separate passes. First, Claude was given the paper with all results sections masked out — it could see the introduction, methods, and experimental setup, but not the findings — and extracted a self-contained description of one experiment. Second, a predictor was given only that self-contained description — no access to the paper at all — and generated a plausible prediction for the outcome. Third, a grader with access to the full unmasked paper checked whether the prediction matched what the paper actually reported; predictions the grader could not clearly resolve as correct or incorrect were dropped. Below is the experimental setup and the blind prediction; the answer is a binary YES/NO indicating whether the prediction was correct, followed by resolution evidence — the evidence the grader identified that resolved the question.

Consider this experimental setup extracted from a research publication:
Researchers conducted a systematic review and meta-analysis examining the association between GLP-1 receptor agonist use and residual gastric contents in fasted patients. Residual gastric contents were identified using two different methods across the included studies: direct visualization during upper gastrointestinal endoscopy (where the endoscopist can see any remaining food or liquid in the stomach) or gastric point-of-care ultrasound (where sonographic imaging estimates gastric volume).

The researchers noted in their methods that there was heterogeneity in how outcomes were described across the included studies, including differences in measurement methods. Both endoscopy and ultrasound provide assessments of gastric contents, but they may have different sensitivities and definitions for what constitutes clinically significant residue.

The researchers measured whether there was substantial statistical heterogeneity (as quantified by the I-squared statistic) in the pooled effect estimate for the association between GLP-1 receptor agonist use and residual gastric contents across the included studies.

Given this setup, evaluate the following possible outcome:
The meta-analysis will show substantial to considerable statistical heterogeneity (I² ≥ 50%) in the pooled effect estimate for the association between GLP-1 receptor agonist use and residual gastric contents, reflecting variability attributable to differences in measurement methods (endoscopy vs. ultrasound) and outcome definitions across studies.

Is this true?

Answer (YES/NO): YES